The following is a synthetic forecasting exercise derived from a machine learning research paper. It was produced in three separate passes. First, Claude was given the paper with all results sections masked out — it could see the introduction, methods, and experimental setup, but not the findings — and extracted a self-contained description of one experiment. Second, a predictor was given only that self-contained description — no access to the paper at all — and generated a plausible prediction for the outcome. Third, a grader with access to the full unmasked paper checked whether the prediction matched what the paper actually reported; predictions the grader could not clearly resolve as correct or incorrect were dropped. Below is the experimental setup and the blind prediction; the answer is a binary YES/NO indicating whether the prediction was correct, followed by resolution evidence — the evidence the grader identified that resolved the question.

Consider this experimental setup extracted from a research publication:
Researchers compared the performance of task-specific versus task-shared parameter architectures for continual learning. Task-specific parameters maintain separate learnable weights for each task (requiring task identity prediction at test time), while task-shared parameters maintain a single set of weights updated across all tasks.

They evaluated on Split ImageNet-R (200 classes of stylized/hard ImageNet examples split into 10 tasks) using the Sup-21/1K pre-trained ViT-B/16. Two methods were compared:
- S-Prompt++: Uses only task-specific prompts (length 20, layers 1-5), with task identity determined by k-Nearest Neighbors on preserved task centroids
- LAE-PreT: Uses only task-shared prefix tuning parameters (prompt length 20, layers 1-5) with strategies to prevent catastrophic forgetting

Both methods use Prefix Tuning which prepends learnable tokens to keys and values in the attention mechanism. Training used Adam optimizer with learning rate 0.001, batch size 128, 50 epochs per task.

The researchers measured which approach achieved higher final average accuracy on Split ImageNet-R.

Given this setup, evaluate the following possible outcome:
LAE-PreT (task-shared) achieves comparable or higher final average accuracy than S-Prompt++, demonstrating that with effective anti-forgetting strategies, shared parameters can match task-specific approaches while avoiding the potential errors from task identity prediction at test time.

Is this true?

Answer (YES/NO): YES